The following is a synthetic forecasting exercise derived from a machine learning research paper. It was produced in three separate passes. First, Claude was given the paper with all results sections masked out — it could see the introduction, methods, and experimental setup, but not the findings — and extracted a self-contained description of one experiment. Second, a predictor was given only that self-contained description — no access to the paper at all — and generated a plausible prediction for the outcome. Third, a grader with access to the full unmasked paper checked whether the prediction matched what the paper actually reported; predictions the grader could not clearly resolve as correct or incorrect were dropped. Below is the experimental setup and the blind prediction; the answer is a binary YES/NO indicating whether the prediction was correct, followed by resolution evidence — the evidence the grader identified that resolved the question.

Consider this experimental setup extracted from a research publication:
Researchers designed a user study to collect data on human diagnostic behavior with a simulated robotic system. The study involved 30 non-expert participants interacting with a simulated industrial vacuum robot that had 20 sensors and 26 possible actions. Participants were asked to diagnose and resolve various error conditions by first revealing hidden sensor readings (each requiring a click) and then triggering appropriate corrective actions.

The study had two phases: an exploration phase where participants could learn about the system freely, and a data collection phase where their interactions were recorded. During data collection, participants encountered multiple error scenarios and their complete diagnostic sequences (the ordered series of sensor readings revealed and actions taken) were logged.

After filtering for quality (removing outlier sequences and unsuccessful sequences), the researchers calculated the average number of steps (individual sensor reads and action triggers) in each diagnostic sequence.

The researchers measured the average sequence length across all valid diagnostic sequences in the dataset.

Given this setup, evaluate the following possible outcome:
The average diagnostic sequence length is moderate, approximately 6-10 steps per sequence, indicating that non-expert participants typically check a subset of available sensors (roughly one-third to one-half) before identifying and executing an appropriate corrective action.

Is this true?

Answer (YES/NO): NO